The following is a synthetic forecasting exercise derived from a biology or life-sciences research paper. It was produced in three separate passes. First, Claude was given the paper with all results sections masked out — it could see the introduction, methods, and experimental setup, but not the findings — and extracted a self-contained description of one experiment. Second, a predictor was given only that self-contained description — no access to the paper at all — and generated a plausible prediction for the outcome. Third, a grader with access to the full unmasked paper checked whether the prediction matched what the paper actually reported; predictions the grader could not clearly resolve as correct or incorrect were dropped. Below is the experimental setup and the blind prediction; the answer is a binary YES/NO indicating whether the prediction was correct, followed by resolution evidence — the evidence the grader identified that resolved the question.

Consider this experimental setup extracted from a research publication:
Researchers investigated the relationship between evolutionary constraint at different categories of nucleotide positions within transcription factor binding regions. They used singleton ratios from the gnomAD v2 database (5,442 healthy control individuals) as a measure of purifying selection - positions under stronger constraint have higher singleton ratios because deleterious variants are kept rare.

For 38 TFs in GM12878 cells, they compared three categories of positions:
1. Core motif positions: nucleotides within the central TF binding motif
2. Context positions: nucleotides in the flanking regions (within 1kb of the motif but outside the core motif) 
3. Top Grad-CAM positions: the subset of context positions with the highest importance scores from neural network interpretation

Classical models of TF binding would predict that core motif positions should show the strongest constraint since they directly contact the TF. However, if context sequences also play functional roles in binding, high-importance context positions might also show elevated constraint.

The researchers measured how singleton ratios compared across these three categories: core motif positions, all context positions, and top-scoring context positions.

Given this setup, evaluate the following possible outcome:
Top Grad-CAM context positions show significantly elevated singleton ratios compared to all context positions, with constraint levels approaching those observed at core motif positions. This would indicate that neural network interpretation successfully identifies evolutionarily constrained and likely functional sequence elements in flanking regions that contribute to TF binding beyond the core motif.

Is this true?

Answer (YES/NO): YES